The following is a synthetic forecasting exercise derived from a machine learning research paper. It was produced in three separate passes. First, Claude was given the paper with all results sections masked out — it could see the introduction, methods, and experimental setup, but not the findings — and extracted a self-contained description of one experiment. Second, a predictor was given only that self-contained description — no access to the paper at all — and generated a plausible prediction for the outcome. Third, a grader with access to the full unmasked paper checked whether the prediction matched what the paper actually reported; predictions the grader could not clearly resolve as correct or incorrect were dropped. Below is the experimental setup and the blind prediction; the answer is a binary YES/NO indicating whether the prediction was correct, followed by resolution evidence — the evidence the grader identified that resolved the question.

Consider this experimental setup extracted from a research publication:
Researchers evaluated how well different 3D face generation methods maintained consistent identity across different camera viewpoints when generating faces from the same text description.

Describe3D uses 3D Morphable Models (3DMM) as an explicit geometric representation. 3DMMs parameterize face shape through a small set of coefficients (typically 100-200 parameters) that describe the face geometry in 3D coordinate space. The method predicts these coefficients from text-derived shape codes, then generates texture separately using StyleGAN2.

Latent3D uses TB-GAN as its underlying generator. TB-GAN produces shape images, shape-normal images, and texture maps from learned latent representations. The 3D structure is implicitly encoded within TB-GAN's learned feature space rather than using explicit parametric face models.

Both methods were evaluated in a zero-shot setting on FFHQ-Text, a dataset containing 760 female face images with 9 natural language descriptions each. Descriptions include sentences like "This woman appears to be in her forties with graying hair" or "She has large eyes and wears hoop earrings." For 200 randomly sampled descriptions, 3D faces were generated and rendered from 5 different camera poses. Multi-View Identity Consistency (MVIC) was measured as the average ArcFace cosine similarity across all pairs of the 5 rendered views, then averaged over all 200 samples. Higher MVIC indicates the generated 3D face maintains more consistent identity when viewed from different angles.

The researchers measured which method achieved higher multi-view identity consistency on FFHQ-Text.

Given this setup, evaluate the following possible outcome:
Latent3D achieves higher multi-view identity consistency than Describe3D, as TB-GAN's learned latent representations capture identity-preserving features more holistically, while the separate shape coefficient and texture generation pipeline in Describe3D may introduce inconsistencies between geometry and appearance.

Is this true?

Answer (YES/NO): NO